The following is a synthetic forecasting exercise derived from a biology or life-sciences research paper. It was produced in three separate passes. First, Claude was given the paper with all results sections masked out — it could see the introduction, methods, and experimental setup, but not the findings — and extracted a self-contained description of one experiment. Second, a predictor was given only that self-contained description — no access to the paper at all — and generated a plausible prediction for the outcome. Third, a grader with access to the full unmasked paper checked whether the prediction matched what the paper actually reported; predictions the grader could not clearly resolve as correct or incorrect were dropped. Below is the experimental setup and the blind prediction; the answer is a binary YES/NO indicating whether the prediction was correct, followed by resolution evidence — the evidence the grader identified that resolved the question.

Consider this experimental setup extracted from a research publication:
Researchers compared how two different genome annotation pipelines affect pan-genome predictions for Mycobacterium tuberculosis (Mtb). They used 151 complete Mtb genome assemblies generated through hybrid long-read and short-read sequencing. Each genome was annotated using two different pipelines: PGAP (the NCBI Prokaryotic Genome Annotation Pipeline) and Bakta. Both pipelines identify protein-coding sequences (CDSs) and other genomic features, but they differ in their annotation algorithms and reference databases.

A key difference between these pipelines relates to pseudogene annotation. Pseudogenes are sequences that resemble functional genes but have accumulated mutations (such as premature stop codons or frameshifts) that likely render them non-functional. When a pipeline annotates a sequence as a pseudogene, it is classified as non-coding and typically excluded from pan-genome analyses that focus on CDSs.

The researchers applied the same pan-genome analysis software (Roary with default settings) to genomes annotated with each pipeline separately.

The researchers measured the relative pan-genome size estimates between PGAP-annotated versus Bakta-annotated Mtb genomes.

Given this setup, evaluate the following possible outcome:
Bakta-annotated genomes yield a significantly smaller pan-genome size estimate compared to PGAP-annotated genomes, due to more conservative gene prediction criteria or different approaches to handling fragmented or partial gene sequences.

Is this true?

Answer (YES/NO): NO